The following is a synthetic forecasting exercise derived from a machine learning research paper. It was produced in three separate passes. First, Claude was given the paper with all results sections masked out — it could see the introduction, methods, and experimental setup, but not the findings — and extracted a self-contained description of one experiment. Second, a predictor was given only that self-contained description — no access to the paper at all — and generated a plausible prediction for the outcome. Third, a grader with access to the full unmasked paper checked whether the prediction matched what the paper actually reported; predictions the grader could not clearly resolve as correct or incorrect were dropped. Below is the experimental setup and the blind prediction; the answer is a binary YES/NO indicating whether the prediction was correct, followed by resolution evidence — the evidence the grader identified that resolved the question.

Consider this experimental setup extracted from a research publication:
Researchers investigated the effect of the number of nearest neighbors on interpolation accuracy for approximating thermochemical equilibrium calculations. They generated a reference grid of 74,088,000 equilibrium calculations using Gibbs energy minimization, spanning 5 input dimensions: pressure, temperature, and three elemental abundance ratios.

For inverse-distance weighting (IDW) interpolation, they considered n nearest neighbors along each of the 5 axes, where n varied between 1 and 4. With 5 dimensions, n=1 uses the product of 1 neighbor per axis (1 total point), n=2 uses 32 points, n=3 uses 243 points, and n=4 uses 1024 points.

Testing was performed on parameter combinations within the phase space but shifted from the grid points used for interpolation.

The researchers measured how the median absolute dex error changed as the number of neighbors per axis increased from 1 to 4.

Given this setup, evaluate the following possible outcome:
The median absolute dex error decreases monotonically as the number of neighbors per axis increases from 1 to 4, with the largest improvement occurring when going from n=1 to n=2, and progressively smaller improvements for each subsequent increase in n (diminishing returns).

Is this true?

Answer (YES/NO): NO